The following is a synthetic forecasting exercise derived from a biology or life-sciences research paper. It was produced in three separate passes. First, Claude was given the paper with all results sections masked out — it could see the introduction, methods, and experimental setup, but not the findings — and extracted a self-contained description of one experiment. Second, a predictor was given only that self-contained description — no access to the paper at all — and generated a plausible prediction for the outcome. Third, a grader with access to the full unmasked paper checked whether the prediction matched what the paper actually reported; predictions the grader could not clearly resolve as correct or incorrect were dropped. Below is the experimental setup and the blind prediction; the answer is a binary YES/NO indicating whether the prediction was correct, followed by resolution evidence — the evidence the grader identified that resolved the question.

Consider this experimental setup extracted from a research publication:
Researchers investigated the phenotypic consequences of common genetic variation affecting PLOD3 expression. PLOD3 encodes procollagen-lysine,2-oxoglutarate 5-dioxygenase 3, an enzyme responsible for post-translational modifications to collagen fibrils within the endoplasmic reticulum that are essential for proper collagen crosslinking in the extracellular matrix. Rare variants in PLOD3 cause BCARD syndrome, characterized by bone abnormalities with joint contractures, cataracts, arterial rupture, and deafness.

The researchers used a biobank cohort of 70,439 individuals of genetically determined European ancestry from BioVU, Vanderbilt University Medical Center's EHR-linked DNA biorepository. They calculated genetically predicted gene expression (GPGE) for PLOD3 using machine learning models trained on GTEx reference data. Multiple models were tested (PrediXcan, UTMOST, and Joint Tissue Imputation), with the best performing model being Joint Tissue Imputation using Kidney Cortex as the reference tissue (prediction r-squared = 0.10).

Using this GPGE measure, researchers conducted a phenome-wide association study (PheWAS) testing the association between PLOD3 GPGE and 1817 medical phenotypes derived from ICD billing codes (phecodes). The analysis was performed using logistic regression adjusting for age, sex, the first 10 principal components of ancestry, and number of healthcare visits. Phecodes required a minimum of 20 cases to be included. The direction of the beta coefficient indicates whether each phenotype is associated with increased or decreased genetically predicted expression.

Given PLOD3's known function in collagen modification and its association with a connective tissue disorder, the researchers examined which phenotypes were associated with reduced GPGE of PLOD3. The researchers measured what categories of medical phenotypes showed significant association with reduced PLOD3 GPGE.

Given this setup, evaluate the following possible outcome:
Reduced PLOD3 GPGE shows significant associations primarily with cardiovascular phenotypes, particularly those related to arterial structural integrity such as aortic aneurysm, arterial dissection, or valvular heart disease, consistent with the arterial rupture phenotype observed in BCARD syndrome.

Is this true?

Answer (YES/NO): NO